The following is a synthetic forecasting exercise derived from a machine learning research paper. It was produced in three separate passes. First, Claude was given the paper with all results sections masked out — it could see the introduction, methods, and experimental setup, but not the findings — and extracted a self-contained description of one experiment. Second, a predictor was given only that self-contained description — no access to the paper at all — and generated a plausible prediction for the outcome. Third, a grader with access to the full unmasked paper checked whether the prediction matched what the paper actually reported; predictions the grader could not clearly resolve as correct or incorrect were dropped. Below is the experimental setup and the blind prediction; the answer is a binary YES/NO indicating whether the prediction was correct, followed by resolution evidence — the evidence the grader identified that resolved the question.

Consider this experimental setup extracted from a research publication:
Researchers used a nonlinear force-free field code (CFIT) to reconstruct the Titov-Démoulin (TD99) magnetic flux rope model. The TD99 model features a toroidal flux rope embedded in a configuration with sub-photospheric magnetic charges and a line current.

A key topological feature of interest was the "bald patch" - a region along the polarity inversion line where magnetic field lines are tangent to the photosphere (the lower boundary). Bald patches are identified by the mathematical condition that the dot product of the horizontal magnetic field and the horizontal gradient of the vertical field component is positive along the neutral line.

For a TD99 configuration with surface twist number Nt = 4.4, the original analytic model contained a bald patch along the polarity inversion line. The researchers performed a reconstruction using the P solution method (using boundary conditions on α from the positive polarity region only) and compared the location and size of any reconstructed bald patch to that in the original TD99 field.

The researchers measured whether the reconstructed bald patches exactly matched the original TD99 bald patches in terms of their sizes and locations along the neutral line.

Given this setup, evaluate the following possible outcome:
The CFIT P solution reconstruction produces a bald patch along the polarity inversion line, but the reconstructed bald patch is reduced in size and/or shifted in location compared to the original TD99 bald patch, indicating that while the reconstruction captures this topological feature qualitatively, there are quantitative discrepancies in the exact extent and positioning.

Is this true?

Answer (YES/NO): YES